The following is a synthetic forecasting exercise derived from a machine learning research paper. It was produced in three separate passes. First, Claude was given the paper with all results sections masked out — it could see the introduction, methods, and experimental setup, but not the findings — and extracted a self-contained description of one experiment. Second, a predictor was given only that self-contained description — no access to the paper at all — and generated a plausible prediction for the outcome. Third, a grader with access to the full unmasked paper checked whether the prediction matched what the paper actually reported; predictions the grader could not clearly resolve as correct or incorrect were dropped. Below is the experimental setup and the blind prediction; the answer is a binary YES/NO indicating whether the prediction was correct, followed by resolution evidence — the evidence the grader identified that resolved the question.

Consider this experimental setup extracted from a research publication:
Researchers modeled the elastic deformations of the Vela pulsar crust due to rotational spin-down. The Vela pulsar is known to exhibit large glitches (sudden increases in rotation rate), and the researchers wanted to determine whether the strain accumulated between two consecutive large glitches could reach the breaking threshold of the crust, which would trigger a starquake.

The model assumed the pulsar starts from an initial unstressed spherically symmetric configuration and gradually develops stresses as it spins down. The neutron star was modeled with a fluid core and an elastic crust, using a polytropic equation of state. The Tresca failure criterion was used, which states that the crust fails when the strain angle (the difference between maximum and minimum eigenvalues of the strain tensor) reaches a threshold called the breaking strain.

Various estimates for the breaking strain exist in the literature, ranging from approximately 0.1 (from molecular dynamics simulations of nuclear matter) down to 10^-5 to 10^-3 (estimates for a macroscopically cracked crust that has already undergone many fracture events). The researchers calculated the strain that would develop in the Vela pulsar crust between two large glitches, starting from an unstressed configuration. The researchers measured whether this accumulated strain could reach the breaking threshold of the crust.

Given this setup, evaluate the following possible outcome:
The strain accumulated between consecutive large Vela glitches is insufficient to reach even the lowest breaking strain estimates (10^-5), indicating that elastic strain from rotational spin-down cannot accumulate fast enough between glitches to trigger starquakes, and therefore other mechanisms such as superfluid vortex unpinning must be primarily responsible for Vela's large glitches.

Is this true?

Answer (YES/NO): YES